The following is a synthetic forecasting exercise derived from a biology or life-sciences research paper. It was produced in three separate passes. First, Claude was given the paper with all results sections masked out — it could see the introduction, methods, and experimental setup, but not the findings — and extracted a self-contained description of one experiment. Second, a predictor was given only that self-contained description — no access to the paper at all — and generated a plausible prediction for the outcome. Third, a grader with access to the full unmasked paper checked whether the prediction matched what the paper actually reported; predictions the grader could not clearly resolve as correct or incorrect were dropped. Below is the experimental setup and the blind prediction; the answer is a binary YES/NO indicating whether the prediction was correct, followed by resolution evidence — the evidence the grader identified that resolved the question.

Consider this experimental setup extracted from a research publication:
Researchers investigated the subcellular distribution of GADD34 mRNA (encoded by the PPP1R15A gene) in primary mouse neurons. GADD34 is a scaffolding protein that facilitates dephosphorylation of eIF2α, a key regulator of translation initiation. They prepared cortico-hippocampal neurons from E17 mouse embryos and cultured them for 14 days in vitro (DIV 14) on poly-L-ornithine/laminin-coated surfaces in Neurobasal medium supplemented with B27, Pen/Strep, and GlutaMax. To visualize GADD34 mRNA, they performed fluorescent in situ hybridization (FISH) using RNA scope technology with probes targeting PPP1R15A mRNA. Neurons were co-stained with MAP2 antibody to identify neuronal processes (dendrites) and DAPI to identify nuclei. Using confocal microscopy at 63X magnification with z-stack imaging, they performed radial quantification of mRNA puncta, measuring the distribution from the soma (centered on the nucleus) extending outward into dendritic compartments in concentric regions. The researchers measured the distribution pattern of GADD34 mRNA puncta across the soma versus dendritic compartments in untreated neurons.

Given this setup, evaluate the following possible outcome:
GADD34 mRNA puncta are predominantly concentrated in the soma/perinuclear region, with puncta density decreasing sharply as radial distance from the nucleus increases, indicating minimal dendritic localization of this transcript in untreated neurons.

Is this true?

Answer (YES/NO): NO